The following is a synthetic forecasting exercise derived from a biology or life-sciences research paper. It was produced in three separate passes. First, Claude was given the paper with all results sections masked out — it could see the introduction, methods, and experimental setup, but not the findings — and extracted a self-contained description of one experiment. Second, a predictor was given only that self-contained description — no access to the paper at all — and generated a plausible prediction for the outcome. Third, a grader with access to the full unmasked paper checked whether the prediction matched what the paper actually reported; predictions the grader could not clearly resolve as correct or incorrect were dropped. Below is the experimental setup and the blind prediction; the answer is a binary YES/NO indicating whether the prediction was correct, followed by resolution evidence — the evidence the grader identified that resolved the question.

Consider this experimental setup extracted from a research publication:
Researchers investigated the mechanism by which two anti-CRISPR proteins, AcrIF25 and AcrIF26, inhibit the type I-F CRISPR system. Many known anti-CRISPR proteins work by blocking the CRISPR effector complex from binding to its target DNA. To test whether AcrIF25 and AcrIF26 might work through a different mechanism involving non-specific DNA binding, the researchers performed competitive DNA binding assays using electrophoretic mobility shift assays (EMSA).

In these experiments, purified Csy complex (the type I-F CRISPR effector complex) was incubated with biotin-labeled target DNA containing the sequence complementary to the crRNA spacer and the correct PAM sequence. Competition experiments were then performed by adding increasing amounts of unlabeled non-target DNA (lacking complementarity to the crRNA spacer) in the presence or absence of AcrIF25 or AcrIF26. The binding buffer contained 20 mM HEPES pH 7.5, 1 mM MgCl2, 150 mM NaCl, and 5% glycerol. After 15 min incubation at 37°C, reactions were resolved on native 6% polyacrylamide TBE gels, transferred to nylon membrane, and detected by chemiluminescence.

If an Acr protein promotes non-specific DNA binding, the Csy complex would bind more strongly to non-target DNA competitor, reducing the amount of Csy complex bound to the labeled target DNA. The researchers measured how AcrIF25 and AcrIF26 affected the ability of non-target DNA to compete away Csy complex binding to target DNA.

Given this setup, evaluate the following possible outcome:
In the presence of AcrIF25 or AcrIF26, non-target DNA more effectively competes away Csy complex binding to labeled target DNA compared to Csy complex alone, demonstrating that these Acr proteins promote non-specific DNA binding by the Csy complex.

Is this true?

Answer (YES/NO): YES